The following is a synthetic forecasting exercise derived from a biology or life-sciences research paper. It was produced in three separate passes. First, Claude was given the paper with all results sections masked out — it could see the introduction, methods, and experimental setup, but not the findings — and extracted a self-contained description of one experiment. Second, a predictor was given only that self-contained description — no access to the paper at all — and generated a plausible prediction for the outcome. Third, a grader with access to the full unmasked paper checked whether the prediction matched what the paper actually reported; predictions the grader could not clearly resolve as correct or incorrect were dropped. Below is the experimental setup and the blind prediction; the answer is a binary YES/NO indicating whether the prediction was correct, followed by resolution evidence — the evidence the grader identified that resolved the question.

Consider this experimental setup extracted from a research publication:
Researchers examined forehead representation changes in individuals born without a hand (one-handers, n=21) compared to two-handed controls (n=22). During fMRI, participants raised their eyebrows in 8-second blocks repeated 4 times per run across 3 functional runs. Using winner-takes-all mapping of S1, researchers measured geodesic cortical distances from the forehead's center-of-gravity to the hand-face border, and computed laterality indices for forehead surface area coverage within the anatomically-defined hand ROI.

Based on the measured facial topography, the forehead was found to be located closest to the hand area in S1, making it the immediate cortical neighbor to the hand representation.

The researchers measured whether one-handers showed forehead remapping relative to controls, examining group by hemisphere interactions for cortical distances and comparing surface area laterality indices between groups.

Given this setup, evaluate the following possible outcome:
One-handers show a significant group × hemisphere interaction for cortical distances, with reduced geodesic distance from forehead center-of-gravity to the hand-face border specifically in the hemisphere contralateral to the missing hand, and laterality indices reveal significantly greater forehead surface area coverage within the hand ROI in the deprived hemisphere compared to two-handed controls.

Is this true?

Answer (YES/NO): NO